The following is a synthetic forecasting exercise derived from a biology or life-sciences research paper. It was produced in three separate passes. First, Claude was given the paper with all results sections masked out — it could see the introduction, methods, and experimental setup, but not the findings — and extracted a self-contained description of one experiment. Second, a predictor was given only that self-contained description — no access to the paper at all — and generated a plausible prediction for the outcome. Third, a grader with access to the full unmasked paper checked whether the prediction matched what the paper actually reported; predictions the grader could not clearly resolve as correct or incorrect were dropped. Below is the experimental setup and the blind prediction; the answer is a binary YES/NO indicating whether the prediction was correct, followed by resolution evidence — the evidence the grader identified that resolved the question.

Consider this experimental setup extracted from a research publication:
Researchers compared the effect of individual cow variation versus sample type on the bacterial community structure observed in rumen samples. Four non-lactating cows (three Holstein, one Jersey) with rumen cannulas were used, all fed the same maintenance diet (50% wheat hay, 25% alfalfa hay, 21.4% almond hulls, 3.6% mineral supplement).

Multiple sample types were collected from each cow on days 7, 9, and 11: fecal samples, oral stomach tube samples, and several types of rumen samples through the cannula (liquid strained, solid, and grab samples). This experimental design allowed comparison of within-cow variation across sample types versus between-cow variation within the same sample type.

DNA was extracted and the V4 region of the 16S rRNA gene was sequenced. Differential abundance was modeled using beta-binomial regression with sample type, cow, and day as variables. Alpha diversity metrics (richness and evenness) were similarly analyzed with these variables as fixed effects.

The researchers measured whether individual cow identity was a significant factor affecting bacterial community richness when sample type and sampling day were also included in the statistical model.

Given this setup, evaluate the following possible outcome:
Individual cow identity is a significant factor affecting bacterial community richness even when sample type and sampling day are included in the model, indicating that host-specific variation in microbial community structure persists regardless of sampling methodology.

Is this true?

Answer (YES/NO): NO